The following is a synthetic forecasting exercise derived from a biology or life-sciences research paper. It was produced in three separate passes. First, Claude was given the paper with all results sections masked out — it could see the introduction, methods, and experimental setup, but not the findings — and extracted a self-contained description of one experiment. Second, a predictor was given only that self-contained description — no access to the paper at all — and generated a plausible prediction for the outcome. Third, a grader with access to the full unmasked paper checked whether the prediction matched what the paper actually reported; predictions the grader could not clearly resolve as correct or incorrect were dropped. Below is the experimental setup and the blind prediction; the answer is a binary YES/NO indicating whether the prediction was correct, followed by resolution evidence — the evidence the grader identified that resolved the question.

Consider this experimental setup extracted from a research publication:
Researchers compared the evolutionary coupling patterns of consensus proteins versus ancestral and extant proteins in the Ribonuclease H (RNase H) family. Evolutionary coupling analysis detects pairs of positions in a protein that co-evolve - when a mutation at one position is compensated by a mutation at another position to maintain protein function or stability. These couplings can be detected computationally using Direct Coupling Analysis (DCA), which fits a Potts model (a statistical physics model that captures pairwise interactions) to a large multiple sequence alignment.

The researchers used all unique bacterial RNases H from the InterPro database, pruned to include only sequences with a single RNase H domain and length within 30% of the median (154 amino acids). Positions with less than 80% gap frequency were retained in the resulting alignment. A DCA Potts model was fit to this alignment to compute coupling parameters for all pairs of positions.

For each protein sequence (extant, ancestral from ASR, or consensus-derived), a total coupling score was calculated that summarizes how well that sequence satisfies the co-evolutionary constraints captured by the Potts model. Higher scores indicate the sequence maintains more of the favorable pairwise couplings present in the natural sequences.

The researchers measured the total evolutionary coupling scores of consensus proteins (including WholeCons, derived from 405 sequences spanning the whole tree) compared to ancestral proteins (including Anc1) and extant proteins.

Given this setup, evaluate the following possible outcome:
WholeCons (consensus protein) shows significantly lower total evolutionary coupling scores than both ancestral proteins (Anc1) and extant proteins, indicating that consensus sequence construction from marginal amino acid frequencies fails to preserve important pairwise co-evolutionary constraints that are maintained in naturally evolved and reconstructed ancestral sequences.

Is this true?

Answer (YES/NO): NO